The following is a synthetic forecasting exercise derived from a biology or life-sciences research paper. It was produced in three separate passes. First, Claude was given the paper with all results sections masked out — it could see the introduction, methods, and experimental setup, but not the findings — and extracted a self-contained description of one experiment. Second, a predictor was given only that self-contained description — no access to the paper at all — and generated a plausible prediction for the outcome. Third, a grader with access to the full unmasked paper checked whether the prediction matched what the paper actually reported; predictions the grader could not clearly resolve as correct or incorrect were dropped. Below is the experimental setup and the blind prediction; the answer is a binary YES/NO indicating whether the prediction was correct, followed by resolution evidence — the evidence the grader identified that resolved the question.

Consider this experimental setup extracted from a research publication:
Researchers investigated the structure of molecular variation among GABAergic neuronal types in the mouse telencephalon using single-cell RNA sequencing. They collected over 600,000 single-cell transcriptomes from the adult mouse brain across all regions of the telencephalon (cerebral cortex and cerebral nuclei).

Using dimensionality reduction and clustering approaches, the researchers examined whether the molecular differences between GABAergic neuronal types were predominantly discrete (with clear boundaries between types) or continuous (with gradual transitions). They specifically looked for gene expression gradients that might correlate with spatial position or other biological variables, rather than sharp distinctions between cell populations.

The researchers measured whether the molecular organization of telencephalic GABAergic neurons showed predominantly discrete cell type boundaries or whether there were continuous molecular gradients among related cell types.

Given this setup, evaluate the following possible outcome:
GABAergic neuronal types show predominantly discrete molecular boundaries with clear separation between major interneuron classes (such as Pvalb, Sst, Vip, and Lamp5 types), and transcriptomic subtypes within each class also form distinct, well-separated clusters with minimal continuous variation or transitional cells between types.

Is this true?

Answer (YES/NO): NO